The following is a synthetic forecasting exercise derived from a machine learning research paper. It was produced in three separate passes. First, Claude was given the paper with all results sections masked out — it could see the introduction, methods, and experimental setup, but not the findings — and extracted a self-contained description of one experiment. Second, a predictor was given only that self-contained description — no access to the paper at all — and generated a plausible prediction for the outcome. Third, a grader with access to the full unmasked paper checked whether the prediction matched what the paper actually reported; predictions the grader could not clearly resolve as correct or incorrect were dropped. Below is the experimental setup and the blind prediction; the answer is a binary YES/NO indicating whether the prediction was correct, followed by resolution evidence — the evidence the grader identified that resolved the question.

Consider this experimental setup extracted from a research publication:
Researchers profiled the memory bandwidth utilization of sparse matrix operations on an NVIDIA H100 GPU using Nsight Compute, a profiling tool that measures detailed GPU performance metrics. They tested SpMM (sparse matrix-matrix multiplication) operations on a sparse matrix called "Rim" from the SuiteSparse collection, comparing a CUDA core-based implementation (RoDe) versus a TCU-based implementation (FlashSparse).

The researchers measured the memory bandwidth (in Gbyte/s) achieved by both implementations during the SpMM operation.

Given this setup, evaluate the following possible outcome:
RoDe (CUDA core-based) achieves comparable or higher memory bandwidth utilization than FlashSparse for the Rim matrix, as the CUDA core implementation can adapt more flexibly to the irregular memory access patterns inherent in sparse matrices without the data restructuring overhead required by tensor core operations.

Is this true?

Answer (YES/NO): YES